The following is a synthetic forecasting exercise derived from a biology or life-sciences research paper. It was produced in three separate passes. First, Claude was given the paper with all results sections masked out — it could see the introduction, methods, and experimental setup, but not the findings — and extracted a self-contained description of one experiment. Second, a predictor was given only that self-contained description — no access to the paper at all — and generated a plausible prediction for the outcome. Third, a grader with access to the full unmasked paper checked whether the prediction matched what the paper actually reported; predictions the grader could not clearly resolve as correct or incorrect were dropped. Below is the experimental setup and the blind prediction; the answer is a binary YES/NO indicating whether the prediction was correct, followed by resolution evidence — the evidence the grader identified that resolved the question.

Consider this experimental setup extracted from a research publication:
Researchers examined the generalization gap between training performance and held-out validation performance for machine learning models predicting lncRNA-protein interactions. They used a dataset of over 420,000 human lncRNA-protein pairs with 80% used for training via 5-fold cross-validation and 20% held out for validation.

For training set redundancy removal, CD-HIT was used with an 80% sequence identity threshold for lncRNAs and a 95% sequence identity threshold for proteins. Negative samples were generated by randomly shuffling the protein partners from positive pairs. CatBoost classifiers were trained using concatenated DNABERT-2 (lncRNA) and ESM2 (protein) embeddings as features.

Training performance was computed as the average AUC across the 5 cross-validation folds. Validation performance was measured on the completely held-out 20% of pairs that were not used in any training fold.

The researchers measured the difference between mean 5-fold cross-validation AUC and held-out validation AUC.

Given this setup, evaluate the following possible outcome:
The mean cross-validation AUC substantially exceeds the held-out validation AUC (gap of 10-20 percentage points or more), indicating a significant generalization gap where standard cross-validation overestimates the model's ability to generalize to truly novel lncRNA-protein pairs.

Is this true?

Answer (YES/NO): NO